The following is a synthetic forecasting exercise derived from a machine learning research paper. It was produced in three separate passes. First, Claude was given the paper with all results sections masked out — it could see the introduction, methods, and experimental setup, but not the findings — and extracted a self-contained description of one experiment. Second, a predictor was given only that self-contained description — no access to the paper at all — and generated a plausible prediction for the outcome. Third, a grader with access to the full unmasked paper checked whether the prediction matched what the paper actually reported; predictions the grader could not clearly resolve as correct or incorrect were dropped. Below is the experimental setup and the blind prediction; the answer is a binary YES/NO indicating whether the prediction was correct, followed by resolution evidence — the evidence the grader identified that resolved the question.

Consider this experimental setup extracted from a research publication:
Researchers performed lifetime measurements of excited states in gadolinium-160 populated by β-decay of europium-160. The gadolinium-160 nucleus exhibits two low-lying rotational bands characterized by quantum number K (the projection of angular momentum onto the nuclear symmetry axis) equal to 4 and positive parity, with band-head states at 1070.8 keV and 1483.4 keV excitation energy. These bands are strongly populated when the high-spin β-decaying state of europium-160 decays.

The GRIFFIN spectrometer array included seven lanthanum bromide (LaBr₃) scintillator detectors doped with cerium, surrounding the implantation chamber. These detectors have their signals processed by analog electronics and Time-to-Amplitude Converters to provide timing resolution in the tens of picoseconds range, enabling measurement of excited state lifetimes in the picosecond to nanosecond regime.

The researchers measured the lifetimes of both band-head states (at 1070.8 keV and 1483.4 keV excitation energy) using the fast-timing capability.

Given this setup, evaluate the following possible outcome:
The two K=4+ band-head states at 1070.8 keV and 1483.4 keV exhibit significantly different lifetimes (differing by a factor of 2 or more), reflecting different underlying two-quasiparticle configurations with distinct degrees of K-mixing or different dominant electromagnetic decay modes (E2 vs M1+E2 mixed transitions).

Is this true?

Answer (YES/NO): NO